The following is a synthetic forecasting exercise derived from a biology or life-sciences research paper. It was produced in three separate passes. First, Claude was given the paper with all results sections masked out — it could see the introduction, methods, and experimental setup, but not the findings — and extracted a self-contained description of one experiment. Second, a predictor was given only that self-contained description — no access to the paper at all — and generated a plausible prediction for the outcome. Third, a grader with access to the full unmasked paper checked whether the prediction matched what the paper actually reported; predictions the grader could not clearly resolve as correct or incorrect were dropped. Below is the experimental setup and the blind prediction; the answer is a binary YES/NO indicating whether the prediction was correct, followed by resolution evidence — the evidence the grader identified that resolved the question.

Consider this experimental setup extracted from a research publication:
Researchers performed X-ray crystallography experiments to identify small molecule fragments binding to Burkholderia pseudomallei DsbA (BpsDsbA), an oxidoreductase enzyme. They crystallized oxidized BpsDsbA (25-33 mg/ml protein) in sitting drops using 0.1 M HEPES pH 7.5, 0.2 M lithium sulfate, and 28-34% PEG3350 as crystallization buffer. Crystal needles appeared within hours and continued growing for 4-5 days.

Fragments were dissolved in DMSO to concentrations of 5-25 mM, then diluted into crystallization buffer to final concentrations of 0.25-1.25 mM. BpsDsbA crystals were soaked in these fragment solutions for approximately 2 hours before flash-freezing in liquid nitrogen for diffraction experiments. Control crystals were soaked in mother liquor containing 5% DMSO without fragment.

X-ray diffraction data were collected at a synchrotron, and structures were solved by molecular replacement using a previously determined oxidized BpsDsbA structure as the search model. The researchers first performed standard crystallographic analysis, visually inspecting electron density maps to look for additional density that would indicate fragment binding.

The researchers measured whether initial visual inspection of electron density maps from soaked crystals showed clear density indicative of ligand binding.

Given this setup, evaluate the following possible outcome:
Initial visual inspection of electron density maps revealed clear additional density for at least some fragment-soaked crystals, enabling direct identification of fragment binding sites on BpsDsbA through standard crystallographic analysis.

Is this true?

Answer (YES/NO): NO